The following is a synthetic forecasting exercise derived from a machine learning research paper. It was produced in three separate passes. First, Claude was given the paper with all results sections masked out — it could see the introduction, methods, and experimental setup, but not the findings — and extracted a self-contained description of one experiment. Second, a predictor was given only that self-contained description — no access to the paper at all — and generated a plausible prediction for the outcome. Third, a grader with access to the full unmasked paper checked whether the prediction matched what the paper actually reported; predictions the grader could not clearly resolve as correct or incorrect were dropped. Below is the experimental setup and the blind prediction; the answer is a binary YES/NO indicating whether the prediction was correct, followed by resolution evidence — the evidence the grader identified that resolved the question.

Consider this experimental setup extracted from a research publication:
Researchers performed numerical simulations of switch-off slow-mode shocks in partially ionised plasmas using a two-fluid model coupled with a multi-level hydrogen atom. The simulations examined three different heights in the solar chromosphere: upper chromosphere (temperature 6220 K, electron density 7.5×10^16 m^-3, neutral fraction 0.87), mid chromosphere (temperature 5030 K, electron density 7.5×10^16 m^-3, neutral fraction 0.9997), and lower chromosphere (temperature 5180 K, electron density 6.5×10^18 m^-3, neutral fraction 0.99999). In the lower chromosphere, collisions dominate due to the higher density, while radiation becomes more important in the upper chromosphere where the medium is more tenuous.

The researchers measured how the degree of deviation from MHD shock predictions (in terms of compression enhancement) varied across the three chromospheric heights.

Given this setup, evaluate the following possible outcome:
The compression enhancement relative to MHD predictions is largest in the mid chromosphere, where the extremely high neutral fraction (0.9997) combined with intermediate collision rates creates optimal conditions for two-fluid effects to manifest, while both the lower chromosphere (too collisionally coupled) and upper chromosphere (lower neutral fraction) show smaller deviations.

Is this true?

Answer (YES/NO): NO